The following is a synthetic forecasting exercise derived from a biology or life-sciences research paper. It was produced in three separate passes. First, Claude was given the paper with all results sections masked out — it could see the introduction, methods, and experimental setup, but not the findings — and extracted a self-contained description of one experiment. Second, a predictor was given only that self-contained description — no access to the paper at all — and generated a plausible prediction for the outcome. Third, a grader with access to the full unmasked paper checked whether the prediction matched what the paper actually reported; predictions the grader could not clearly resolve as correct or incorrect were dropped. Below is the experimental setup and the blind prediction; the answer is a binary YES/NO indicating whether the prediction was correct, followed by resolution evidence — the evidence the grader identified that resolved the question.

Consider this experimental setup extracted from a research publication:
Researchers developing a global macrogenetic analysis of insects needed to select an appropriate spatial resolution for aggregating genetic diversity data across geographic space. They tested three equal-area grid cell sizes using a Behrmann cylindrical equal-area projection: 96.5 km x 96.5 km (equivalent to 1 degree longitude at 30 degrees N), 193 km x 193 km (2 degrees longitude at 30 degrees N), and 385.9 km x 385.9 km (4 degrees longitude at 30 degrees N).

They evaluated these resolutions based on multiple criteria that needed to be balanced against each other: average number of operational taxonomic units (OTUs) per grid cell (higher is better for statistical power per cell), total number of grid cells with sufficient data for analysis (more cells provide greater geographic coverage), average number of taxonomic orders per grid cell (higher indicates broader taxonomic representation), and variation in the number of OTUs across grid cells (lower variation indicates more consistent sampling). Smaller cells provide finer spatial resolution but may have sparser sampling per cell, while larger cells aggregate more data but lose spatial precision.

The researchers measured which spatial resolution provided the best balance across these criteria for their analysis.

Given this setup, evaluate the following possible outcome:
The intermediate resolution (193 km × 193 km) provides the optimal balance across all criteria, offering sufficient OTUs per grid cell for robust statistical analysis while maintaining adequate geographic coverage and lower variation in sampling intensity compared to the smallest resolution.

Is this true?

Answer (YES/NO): YES